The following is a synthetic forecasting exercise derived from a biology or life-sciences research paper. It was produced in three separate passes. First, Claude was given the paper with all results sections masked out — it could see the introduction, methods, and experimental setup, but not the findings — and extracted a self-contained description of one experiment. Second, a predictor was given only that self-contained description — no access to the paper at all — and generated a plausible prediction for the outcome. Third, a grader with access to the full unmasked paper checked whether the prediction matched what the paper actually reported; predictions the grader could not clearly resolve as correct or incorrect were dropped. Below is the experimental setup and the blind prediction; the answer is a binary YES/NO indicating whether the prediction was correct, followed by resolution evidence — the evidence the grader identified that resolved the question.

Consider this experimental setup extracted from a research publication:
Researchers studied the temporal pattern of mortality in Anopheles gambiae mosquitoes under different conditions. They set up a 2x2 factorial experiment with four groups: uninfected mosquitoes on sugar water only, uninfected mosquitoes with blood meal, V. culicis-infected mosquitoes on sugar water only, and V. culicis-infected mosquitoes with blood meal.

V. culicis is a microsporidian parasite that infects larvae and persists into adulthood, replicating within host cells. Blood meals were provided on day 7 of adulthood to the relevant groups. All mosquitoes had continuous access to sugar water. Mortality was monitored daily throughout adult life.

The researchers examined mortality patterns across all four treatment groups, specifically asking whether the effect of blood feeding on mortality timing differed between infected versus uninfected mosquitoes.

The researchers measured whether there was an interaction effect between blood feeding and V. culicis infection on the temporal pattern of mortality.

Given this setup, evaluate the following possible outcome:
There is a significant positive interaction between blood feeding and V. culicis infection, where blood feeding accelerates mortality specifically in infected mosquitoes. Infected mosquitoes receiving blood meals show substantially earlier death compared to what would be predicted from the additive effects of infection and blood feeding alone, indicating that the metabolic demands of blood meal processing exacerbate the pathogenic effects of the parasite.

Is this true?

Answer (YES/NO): NO